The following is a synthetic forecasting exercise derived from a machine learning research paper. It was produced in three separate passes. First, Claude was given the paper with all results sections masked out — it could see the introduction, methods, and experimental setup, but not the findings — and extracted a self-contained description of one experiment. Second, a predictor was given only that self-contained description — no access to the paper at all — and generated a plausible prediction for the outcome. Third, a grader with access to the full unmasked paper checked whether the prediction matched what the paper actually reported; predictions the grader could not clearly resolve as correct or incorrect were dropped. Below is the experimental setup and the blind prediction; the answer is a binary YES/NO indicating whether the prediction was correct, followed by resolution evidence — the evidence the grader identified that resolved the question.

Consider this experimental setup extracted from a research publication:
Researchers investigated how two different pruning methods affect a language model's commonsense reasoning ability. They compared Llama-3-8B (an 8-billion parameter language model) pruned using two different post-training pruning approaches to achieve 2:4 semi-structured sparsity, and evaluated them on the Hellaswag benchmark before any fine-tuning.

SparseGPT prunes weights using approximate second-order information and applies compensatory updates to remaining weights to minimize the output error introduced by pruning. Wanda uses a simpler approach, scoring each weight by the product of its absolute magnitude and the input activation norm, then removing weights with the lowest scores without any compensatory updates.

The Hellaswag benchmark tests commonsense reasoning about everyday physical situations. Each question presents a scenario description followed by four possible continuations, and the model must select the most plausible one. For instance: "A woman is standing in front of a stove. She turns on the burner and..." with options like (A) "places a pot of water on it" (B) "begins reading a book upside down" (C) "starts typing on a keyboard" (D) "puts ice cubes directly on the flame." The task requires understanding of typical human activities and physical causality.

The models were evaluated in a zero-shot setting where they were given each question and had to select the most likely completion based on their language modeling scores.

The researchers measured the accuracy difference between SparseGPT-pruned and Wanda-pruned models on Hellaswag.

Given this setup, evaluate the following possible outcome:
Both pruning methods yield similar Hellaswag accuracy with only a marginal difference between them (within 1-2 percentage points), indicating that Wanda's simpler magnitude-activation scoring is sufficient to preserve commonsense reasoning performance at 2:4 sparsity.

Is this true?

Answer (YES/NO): NO